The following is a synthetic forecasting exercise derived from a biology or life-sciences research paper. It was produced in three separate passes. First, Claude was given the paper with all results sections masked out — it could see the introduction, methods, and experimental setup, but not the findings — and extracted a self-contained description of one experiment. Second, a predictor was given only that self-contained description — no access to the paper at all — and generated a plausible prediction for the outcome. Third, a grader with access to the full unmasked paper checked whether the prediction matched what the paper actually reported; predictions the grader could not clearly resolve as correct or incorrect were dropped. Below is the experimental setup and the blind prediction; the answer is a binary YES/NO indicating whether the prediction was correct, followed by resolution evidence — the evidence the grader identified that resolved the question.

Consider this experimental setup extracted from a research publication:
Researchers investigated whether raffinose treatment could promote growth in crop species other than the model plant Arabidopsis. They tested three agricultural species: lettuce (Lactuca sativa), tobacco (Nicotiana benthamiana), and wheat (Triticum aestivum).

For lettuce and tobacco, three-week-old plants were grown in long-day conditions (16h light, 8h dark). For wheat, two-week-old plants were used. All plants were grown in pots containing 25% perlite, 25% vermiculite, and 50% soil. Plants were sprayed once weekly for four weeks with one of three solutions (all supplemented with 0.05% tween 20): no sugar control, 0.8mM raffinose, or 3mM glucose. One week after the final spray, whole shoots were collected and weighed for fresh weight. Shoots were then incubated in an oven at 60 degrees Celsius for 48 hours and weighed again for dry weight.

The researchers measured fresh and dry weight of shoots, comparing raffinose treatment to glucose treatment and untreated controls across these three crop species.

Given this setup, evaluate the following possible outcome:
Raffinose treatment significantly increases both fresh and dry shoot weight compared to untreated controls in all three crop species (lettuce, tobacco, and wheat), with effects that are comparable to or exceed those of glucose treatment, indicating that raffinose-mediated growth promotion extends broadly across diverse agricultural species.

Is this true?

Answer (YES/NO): YES